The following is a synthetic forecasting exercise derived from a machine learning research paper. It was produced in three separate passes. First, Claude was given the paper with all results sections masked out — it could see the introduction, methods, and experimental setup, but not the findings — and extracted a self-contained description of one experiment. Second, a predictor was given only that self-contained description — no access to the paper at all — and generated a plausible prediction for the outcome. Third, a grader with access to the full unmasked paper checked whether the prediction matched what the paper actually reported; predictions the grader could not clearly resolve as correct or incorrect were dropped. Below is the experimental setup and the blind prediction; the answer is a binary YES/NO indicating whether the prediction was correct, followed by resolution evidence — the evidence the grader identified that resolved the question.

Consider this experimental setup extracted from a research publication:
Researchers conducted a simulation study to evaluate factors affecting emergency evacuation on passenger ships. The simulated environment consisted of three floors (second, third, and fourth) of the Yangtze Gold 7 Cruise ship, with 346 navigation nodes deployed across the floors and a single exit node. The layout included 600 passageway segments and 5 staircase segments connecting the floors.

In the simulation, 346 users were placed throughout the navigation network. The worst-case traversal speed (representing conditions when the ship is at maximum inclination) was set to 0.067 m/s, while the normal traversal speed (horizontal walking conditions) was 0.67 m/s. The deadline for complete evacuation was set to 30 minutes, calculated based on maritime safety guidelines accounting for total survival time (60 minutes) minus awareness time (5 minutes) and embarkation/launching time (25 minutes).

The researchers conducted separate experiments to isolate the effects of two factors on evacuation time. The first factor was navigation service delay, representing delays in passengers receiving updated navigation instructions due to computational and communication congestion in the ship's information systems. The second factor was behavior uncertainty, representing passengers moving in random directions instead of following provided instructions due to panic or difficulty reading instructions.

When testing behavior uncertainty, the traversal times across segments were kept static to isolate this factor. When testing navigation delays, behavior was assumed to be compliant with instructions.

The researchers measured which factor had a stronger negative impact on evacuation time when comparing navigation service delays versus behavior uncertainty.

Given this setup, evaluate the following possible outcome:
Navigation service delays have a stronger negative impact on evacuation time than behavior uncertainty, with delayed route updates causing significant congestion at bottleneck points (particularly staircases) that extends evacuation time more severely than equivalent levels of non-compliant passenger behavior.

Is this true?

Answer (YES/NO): NO